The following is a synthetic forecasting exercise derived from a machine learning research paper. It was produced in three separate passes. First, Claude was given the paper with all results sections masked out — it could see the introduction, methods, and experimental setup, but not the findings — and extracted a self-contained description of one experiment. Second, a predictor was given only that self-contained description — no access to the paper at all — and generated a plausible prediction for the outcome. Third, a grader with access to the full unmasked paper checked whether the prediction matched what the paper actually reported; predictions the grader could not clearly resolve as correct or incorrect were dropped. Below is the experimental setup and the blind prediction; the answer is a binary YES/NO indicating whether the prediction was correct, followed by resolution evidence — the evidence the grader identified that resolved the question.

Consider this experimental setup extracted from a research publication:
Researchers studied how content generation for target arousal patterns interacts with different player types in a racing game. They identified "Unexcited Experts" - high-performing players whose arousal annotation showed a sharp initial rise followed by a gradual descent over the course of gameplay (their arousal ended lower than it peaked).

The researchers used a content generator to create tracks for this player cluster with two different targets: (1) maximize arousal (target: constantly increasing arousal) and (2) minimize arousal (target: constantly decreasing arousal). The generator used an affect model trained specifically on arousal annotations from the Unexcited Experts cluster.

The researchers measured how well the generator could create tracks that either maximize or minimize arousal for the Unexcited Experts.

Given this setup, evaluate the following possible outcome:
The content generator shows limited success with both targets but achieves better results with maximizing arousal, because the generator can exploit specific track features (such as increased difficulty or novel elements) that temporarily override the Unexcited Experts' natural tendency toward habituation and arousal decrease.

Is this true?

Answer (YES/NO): NO